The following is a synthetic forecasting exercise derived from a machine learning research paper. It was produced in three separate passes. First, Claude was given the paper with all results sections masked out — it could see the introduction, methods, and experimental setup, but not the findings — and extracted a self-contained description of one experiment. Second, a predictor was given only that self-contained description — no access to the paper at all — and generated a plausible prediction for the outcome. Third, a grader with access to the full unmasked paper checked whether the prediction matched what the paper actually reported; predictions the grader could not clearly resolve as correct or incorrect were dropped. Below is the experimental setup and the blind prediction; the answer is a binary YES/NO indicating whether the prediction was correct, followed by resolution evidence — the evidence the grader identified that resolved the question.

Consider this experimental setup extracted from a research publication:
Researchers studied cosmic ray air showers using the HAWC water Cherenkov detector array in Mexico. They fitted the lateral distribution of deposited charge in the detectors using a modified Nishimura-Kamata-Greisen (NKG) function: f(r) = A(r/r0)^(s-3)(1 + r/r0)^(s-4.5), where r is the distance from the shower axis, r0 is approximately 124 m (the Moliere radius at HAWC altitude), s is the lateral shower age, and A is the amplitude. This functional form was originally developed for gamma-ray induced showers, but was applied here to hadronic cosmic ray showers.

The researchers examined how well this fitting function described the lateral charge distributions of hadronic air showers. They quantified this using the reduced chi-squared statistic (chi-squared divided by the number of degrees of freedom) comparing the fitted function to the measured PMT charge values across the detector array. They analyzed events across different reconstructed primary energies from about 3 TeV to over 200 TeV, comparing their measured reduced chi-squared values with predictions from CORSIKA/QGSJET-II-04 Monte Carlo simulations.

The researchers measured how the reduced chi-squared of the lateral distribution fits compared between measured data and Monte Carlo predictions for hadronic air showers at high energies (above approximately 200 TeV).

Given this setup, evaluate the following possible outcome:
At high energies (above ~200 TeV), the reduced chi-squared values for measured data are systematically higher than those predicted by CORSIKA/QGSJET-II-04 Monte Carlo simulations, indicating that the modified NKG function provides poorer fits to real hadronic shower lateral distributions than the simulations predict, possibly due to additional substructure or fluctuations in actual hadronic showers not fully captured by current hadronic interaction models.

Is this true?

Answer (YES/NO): YES